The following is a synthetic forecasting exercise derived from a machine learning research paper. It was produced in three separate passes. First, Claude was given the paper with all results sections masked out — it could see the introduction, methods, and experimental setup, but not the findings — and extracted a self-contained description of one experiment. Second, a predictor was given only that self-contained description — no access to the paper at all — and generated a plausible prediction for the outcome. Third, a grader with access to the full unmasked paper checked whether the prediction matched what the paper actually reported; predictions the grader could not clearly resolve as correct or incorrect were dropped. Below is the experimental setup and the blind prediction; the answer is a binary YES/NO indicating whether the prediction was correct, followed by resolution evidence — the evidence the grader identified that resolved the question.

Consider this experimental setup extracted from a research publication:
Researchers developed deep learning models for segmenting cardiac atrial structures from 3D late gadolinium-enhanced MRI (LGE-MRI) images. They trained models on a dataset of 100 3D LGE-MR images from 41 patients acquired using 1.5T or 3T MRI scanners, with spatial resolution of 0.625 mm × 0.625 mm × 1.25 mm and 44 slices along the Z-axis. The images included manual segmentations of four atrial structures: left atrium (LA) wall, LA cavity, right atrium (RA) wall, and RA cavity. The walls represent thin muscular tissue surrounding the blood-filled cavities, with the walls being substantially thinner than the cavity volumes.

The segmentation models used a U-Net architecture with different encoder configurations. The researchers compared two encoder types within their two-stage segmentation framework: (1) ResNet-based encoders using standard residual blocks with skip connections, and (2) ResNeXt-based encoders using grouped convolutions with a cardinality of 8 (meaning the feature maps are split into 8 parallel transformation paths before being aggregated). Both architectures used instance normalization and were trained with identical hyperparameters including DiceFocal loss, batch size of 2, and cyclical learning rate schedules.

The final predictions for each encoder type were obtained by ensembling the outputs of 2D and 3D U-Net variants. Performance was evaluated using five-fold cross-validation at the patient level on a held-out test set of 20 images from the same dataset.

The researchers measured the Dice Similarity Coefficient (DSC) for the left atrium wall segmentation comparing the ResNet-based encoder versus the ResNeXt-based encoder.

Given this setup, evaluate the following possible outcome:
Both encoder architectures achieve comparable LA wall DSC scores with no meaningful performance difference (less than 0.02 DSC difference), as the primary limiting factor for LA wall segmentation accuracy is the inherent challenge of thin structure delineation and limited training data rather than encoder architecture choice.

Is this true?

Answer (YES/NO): NO